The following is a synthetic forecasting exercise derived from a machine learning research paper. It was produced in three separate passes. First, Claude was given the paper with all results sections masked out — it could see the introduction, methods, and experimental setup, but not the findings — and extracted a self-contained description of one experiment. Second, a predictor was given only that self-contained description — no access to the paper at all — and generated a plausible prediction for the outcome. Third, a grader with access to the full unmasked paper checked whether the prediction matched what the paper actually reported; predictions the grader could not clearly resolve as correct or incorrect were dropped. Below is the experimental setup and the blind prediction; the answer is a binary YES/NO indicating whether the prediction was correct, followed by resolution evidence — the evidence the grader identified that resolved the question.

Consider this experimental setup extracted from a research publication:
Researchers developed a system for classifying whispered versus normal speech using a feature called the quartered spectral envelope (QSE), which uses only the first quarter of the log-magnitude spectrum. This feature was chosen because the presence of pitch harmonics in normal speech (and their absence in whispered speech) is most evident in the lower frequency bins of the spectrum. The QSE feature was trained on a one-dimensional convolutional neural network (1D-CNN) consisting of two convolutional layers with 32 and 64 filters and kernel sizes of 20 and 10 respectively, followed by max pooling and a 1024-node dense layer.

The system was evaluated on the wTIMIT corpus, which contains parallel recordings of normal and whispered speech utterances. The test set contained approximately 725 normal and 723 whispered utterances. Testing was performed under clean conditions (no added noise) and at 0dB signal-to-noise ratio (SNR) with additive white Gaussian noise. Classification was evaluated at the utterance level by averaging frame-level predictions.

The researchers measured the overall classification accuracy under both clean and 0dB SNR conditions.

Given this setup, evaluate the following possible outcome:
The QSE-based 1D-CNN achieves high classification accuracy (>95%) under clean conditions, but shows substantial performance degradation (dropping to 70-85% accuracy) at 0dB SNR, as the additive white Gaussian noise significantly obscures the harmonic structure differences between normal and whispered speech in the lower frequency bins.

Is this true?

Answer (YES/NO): NO